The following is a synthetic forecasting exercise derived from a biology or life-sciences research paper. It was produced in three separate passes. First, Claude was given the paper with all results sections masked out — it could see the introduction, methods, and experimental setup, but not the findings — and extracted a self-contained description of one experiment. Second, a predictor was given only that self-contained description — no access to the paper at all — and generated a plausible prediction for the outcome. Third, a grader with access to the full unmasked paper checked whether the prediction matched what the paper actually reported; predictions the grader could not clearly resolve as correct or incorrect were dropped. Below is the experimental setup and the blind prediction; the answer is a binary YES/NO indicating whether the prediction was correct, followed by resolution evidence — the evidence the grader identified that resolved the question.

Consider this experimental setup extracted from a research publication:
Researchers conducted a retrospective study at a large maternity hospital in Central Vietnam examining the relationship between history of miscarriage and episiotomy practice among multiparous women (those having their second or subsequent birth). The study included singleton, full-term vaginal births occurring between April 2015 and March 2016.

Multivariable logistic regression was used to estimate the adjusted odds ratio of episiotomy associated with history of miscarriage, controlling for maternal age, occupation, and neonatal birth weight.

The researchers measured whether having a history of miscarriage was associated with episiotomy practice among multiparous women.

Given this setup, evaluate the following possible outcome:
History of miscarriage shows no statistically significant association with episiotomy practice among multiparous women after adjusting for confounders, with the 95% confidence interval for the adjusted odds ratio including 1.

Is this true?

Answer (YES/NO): NO